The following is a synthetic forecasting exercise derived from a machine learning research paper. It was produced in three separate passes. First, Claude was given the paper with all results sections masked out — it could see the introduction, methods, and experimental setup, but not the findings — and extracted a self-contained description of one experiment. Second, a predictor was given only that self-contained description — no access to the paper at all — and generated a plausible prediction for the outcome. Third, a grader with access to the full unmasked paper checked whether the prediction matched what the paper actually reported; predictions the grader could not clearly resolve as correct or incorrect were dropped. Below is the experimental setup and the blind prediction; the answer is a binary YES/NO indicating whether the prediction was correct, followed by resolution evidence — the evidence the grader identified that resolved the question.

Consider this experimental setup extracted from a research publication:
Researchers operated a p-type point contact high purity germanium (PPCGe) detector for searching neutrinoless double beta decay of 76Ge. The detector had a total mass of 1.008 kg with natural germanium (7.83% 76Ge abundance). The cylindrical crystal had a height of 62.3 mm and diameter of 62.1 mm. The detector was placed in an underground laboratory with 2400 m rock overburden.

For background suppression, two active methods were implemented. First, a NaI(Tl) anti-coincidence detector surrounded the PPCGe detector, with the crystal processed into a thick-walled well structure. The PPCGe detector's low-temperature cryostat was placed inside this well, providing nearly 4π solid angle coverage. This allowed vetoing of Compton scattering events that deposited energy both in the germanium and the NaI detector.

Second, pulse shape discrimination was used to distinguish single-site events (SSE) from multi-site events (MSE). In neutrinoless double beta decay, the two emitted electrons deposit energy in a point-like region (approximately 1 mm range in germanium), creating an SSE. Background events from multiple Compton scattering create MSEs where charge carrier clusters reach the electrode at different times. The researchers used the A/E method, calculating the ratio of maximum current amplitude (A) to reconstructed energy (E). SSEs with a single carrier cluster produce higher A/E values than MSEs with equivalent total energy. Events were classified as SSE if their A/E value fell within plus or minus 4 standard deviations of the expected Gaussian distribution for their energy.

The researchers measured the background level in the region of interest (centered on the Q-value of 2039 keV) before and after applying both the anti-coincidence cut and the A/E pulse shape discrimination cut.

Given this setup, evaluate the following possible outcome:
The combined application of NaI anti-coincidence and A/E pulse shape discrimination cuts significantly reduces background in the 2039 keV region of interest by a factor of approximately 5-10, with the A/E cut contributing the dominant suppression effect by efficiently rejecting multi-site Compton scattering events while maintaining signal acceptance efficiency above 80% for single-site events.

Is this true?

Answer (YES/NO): NO